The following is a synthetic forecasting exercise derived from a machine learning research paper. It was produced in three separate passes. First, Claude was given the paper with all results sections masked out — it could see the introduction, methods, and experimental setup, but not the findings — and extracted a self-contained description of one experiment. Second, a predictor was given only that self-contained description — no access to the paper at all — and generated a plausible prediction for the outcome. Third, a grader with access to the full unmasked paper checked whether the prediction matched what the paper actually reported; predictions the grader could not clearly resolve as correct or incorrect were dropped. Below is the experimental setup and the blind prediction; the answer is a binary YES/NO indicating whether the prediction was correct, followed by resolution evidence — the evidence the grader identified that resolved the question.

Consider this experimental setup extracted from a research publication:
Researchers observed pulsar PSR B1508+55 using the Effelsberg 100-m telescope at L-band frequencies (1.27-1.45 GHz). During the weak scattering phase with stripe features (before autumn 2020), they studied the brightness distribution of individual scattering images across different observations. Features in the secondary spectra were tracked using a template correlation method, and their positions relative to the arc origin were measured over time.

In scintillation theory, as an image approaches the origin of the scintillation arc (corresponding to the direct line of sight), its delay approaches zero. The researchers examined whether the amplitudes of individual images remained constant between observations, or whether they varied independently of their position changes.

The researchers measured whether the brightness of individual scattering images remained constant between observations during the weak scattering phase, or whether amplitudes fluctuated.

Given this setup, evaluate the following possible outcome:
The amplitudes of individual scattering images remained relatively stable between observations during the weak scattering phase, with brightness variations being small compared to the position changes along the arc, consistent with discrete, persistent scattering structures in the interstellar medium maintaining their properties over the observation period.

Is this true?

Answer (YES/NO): NO